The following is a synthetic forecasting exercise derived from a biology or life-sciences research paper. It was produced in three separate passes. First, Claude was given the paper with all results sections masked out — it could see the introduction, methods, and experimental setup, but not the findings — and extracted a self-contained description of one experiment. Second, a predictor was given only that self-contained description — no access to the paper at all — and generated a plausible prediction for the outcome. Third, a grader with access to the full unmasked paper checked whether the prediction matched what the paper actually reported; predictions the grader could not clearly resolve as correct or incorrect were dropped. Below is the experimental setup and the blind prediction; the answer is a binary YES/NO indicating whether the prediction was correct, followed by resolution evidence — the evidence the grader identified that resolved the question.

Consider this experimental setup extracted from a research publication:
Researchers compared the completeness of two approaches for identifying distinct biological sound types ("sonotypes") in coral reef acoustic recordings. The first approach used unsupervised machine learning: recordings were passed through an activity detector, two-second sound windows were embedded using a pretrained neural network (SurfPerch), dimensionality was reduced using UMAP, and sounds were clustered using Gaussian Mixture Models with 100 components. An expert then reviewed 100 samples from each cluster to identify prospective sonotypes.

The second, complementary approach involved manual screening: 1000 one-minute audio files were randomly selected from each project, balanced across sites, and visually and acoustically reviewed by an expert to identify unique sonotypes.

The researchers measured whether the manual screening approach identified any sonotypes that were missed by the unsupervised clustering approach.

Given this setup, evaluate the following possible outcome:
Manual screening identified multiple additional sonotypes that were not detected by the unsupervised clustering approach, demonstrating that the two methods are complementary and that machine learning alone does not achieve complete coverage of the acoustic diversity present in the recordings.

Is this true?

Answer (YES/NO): YES